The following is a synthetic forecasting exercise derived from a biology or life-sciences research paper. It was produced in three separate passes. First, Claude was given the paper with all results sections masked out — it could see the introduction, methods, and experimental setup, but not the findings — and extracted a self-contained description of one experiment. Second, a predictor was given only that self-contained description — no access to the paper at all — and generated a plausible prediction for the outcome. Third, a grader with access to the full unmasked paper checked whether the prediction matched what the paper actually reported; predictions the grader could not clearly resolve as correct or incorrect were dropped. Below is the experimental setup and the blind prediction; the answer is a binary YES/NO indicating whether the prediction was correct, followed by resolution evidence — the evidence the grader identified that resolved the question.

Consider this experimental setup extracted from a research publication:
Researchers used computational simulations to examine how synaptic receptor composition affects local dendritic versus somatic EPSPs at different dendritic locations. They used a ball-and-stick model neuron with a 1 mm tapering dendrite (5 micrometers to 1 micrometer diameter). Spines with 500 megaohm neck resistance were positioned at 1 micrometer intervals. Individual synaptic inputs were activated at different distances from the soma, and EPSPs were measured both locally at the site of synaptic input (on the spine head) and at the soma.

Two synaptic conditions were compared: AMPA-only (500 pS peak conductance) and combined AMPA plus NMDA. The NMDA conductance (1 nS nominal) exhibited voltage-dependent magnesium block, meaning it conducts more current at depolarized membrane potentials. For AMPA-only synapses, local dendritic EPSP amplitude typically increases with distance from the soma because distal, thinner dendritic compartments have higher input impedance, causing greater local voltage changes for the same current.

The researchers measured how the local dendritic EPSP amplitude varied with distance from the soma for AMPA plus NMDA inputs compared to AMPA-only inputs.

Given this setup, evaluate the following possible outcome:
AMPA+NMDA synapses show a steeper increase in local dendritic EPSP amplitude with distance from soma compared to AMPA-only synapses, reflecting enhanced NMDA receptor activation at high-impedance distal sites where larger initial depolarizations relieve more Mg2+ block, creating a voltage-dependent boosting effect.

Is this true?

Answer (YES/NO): YES